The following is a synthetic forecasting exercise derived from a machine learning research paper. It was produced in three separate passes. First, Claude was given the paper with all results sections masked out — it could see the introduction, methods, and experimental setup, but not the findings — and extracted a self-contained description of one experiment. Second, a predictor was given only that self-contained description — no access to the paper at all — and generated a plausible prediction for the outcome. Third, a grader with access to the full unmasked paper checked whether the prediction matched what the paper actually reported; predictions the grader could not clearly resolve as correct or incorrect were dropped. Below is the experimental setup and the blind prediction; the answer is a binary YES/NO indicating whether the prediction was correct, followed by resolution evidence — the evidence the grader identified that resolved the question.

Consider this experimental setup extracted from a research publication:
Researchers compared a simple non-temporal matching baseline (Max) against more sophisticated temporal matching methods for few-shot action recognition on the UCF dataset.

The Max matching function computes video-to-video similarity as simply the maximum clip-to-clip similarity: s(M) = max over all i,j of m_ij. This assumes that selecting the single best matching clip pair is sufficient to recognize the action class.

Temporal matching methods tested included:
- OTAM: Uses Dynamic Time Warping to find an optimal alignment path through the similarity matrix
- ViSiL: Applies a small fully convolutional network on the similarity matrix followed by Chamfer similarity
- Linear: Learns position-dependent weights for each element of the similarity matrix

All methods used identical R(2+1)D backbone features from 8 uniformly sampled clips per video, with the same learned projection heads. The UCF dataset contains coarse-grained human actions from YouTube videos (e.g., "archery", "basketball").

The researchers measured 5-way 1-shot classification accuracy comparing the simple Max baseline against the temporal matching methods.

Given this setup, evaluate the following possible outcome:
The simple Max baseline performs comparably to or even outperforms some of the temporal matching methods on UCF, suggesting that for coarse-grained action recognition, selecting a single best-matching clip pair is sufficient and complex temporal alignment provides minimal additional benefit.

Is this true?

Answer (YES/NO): YES